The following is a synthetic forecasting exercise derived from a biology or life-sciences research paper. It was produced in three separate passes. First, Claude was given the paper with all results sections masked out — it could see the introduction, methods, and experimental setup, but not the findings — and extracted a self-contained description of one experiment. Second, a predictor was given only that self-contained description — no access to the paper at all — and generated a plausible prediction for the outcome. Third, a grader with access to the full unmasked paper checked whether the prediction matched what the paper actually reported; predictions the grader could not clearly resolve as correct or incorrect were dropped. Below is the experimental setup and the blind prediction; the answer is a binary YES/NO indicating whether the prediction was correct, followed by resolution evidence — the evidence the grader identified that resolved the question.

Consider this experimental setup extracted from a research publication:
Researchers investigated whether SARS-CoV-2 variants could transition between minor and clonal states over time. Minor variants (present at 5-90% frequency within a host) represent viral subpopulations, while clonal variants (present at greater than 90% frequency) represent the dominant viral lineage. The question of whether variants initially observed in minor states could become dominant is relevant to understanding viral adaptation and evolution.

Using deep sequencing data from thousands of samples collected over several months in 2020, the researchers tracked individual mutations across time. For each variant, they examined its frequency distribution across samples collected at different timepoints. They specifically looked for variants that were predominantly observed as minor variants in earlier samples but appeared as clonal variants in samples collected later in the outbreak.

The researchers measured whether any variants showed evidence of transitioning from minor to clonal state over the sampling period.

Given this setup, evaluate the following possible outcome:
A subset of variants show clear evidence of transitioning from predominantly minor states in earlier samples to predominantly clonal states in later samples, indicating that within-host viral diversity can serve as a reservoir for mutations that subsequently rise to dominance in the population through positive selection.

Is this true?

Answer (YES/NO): YES